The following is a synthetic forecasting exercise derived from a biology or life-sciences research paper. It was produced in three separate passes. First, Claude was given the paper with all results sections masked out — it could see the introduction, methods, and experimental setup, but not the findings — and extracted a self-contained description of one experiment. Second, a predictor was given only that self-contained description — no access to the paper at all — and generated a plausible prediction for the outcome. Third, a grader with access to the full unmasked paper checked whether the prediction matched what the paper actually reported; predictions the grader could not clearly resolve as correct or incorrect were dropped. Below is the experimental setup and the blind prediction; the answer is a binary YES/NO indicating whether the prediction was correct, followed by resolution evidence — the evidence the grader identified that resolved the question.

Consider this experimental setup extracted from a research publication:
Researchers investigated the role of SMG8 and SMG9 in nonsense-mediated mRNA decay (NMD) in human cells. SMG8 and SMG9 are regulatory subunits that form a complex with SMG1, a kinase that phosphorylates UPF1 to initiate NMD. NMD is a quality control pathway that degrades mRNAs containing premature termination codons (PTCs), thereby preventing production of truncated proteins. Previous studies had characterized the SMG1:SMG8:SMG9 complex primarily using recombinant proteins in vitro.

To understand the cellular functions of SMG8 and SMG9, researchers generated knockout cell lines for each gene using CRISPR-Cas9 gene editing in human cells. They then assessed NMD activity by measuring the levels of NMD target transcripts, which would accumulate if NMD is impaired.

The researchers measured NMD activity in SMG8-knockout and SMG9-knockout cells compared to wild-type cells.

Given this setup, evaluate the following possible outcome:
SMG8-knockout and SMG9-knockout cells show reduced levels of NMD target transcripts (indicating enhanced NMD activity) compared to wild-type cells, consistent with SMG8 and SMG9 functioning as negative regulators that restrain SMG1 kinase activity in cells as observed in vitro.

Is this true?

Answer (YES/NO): NO